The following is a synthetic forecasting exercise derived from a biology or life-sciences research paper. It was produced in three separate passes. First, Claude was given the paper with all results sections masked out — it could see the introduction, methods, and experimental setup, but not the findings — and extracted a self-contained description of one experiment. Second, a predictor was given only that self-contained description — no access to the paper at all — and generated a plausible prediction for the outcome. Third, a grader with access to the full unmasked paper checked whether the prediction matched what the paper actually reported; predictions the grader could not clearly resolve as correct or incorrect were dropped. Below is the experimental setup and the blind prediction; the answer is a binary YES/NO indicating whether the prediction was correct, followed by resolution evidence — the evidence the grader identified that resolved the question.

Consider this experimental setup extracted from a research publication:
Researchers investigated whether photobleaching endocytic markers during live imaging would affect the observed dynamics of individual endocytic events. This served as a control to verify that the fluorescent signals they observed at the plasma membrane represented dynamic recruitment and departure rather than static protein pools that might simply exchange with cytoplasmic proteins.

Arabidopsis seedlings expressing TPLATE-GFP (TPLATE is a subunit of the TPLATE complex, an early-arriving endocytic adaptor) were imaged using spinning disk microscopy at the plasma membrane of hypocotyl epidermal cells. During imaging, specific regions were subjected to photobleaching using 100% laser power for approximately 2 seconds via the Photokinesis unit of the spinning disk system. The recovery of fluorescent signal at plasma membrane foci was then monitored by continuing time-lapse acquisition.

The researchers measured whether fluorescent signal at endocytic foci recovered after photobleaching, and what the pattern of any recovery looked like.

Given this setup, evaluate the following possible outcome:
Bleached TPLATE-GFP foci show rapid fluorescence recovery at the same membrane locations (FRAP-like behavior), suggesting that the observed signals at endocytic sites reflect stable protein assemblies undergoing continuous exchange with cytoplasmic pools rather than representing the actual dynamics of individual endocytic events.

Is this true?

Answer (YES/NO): NO